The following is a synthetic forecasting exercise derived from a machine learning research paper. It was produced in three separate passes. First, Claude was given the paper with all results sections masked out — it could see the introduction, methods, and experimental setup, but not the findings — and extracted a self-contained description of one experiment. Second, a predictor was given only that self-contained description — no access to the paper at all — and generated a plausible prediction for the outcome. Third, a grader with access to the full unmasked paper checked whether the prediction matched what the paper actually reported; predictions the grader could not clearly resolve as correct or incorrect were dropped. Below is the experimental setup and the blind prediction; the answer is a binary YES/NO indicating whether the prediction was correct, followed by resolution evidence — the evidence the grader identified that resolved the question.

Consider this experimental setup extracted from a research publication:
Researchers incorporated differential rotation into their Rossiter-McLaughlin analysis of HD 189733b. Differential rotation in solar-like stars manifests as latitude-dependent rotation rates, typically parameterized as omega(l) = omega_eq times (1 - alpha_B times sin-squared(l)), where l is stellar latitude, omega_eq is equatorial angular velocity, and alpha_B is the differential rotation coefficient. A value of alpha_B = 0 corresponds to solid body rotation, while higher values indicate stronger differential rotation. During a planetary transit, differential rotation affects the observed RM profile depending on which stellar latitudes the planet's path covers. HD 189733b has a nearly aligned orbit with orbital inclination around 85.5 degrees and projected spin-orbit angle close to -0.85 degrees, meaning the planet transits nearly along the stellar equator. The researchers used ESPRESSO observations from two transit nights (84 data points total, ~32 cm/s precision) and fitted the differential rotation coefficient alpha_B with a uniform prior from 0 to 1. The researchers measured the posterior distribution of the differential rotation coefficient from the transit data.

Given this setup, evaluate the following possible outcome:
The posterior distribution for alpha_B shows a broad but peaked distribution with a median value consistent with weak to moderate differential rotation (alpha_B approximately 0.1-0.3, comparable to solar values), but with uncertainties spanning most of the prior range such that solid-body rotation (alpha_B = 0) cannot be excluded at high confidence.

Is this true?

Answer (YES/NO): NO